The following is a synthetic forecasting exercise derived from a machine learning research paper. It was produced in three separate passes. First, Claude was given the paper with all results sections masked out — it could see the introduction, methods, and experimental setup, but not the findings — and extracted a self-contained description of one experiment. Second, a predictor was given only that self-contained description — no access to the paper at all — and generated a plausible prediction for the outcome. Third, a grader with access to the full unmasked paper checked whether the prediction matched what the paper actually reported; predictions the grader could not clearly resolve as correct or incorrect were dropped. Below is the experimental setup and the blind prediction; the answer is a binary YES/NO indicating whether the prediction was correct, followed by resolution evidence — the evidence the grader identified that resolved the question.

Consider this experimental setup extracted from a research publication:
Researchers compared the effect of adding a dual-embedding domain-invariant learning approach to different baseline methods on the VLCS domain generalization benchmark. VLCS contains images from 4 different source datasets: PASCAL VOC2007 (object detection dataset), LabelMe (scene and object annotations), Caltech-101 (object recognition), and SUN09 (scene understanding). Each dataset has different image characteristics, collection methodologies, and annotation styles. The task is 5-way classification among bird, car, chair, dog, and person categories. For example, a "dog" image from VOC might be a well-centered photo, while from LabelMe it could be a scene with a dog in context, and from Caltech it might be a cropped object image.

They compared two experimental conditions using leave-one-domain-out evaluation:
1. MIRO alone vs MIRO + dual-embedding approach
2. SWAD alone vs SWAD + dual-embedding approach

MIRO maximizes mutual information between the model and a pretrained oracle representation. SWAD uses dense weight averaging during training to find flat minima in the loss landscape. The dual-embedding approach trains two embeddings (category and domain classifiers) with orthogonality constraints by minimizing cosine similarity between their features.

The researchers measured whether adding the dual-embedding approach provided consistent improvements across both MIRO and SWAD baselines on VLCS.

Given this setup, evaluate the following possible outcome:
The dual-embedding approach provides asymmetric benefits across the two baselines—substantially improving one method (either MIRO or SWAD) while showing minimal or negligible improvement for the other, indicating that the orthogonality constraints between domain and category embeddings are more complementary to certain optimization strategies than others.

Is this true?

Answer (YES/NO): YES